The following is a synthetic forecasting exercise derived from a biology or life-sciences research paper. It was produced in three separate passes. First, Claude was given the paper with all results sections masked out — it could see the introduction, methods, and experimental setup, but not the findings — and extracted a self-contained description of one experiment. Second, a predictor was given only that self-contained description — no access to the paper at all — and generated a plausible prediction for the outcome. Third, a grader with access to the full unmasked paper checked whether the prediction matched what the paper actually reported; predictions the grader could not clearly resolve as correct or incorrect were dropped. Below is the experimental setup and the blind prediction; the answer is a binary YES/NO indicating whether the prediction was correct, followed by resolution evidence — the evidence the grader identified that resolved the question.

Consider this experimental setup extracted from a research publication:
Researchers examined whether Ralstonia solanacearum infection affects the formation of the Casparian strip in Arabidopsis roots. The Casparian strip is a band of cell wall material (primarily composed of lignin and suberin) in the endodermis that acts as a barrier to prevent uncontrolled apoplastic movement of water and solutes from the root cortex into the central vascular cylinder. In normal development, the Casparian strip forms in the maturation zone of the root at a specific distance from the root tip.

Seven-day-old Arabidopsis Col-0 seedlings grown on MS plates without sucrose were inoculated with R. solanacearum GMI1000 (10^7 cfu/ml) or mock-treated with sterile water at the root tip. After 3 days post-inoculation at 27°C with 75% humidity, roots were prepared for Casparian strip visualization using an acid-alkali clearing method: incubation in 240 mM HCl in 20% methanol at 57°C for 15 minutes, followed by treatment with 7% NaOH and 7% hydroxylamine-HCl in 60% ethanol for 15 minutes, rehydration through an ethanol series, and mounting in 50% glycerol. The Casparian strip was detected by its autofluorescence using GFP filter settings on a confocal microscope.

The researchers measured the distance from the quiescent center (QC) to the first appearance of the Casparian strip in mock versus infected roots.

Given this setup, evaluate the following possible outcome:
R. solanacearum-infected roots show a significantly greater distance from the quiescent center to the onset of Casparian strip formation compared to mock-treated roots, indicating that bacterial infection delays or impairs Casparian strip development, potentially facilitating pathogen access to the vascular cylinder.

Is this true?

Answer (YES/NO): NO